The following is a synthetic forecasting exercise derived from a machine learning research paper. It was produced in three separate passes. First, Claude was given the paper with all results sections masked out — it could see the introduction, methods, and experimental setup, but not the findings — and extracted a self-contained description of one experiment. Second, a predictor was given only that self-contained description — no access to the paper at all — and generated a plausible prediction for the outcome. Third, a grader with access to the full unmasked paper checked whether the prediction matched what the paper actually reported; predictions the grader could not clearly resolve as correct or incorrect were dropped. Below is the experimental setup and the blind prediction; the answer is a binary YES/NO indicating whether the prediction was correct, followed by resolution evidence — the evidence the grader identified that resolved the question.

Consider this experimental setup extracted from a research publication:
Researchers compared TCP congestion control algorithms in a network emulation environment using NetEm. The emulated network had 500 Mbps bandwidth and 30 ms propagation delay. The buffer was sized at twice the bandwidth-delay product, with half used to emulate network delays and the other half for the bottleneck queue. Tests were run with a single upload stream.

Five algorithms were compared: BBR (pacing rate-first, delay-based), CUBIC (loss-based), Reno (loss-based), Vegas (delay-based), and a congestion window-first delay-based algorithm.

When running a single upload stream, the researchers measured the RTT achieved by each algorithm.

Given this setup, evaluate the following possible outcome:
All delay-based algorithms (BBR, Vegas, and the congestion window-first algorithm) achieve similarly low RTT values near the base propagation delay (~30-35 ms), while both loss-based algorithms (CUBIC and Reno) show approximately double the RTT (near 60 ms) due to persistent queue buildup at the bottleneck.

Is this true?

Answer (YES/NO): NO